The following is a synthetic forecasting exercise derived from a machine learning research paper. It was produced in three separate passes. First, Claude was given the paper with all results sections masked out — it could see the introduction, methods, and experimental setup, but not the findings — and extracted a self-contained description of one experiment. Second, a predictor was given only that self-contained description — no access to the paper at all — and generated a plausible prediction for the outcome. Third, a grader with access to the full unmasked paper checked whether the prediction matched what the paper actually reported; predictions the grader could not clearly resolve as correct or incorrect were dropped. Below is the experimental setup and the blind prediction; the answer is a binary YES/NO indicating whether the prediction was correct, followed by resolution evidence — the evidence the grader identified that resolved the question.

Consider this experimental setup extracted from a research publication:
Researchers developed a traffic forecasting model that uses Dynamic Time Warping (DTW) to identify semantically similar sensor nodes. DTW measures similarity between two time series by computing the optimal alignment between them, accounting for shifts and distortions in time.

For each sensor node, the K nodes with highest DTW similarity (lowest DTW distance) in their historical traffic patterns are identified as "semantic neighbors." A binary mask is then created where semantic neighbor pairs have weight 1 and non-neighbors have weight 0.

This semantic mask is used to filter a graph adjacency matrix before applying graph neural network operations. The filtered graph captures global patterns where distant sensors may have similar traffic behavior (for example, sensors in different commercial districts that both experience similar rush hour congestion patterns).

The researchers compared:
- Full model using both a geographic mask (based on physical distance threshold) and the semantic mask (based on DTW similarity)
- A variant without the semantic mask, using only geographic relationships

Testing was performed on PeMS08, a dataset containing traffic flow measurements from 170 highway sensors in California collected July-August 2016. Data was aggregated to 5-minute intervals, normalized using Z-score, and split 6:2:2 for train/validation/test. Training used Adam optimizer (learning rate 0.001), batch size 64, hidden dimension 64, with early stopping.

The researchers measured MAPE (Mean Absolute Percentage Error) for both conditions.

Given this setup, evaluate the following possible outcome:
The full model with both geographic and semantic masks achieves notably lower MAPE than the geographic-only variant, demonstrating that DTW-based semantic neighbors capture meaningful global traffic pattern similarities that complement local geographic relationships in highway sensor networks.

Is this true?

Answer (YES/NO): YES